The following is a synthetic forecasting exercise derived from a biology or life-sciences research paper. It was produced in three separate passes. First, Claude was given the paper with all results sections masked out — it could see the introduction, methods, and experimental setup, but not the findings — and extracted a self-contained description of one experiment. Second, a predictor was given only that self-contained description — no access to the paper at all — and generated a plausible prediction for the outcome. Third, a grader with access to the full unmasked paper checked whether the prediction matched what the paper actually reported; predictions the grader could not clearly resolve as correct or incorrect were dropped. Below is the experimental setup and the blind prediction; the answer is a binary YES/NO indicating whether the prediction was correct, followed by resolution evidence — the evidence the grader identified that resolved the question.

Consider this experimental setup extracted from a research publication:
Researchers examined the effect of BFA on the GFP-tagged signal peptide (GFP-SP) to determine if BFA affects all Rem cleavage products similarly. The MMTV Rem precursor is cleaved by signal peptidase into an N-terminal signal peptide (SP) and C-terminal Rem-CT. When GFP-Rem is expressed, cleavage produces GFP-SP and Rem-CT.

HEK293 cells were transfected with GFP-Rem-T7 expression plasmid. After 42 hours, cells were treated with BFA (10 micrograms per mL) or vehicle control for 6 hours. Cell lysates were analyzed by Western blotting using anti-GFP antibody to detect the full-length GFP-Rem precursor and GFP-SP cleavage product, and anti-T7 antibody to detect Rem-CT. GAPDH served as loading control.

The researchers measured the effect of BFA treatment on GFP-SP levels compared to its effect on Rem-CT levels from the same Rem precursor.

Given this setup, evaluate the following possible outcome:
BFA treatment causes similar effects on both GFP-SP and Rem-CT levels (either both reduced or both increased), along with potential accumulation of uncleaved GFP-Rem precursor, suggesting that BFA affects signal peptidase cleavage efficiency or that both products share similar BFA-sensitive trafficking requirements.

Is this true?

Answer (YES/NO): NO